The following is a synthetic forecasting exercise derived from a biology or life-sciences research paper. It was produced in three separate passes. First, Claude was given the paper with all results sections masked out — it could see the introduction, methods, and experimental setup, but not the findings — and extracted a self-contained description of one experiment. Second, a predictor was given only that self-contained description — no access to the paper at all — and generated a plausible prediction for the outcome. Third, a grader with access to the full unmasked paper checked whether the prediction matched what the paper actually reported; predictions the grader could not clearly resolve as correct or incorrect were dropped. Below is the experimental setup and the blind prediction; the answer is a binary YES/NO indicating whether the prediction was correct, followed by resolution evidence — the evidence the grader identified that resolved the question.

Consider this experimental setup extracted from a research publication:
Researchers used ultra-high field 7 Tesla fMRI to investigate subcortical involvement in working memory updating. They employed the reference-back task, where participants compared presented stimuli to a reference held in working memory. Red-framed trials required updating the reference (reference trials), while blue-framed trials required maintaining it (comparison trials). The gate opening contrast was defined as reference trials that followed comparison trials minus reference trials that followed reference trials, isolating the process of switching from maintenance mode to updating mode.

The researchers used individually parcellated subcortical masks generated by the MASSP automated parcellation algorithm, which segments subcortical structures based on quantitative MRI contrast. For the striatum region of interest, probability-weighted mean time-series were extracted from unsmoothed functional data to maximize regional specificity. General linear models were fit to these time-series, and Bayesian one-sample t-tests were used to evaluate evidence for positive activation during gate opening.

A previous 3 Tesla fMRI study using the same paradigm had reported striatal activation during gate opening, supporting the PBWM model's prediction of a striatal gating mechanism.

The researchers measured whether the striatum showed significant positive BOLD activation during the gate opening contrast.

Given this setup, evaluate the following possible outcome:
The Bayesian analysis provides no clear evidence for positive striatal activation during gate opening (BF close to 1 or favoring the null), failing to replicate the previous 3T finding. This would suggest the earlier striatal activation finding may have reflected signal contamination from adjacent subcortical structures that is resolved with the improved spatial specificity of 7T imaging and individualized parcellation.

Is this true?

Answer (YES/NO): YES